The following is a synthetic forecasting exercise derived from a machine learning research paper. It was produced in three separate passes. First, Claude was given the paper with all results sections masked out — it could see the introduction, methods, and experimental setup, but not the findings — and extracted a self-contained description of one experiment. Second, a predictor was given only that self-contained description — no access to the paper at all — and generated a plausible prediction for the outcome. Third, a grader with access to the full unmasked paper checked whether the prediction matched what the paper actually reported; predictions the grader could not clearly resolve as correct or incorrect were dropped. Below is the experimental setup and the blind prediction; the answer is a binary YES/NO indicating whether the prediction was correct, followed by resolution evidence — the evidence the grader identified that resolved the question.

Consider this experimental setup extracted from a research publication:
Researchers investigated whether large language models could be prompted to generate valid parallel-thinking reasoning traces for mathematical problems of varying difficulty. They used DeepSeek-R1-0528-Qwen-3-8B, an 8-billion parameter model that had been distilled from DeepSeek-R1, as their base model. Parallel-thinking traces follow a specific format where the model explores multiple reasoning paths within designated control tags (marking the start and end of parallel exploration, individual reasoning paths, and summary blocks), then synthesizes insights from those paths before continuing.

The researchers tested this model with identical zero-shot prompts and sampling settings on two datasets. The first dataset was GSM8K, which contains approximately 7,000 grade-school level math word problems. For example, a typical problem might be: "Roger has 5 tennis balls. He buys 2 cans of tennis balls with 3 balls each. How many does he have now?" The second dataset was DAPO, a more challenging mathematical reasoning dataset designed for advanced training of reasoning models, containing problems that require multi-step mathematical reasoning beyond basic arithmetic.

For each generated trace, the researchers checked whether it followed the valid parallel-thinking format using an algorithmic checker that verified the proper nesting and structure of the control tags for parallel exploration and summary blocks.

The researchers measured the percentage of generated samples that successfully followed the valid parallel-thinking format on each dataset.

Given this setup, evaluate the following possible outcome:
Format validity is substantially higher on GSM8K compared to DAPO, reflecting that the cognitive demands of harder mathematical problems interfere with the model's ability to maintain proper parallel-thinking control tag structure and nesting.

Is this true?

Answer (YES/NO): YES